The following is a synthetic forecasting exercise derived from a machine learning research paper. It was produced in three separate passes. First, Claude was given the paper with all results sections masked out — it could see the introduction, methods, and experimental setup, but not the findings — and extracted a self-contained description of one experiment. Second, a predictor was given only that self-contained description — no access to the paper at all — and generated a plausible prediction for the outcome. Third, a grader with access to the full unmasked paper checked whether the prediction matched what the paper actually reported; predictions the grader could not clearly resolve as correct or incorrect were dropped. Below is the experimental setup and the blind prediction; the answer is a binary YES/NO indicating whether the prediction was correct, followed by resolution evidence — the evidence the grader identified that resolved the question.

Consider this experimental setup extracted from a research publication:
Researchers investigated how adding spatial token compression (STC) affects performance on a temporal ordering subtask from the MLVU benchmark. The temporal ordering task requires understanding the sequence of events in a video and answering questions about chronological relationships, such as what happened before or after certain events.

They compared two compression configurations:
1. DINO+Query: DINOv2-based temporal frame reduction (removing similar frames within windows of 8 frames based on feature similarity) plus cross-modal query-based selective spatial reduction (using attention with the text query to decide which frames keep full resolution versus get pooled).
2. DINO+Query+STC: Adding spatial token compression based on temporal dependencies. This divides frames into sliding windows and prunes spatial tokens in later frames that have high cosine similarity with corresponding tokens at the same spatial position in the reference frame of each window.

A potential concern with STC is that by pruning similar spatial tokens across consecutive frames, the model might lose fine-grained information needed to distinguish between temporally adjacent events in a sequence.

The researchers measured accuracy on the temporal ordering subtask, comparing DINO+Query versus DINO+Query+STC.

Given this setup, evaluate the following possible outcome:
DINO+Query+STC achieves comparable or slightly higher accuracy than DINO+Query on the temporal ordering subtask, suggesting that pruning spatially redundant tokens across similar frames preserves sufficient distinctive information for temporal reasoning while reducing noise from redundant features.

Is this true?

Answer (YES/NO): YES